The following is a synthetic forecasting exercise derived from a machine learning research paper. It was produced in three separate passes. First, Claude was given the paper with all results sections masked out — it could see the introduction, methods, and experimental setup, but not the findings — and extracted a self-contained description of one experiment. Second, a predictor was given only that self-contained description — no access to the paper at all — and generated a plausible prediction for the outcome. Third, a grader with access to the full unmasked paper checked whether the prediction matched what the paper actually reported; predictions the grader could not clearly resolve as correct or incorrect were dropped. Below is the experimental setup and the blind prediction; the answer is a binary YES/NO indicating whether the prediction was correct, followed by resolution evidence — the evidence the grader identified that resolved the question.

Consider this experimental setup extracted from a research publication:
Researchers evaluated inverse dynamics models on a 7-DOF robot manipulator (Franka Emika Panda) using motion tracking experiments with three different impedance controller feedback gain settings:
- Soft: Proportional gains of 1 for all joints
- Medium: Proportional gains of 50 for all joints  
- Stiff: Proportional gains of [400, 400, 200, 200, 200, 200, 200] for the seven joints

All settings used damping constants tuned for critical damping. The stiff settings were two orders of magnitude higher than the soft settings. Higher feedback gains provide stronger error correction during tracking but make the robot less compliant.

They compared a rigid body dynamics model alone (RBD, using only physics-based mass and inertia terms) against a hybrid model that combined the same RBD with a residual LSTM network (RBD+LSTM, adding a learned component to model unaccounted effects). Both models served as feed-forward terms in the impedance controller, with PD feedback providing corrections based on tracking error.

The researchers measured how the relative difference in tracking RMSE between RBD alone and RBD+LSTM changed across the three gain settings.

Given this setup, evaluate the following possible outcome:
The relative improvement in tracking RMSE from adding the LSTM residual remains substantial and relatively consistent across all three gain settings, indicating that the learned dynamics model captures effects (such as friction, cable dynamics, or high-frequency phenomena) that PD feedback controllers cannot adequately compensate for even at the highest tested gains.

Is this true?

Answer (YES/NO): NO